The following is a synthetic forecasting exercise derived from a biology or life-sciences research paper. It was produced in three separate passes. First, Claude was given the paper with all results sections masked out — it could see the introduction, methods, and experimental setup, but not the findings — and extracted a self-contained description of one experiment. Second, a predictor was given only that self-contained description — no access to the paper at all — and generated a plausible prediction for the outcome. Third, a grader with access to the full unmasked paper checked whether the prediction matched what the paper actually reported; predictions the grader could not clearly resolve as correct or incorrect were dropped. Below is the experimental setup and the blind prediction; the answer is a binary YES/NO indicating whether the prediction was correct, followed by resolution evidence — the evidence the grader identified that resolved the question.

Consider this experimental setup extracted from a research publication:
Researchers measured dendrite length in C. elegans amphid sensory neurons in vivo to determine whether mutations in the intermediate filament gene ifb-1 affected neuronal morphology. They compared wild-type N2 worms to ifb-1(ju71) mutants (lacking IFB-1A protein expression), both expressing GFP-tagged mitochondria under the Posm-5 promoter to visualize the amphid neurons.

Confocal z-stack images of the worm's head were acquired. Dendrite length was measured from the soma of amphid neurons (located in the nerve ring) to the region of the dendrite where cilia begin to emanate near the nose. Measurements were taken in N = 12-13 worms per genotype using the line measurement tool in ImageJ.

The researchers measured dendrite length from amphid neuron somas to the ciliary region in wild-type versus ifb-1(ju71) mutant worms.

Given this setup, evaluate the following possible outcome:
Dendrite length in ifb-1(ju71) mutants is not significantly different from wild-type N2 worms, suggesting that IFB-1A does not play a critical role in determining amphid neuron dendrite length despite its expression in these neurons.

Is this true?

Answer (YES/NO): NO